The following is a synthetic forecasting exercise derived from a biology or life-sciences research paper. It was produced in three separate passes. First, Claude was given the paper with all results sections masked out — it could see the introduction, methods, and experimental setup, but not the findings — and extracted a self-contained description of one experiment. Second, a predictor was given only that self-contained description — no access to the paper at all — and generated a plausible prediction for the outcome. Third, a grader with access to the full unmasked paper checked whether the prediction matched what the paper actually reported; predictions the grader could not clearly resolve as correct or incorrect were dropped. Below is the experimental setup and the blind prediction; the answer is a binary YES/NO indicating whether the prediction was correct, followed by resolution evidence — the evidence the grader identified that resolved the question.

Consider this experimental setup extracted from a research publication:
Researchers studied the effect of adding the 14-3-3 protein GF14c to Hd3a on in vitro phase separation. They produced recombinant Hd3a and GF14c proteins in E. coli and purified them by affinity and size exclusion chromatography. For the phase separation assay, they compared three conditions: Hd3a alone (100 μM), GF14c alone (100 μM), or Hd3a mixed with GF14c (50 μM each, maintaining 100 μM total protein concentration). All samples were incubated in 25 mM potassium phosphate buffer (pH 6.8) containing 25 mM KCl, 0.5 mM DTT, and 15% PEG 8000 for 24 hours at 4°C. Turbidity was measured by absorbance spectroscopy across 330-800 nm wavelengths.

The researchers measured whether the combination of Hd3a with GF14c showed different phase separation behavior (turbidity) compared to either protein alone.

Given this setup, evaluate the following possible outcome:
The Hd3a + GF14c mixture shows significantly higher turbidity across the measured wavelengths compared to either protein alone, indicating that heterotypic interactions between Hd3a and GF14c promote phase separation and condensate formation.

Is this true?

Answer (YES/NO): YES